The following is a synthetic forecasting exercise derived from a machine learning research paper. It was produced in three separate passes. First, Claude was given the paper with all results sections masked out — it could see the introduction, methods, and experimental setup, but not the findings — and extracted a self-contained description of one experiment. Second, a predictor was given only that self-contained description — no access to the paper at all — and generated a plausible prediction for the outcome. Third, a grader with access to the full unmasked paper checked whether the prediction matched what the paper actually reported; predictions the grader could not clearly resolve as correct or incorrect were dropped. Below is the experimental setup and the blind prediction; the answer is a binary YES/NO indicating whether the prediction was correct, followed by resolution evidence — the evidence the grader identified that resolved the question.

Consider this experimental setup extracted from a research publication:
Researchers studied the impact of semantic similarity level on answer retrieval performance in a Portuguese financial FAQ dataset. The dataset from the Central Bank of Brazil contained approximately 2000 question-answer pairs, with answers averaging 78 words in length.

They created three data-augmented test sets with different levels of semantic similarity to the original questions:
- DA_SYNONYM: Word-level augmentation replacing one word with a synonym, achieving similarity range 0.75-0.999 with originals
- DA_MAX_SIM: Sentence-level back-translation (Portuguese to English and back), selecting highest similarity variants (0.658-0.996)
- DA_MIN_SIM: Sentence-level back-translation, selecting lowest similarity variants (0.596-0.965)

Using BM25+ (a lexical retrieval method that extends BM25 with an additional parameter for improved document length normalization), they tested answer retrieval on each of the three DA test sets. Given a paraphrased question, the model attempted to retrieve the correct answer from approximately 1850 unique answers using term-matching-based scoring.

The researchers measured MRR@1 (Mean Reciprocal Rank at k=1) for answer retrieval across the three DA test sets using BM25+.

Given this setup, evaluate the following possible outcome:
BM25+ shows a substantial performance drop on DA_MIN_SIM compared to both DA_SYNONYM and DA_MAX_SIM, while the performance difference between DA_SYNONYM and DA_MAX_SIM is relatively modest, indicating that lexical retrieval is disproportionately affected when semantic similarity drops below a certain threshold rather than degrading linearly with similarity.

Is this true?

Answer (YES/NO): NO